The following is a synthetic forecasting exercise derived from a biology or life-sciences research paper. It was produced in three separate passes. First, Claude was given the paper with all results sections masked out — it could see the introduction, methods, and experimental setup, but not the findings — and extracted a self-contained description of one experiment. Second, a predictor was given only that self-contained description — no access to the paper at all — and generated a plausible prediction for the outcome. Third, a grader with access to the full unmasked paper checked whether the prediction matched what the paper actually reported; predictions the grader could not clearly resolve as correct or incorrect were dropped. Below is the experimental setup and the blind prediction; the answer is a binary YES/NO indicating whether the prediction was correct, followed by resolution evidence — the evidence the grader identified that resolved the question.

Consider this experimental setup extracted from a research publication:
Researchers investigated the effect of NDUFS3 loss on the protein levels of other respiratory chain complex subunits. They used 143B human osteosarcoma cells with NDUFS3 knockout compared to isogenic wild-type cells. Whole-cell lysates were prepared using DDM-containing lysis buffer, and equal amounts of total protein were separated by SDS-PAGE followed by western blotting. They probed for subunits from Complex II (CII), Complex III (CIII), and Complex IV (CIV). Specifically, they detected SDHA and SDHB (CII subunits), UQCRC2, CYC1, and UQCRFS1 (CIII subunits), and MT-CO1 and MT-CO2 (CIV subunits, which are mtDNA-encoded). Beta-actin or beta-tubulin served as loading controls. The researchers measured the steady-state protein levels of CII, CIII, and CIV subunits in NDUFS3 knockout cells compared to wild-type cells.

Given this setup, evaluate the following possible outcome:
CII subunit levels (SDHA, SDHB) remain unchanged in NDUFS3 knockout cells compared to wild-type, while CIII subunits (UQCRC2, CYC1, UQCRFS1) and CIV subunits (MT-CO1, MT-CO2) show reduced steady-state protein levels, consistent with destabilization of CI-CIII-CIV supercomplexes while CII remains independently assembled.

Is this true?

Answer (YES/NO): NO